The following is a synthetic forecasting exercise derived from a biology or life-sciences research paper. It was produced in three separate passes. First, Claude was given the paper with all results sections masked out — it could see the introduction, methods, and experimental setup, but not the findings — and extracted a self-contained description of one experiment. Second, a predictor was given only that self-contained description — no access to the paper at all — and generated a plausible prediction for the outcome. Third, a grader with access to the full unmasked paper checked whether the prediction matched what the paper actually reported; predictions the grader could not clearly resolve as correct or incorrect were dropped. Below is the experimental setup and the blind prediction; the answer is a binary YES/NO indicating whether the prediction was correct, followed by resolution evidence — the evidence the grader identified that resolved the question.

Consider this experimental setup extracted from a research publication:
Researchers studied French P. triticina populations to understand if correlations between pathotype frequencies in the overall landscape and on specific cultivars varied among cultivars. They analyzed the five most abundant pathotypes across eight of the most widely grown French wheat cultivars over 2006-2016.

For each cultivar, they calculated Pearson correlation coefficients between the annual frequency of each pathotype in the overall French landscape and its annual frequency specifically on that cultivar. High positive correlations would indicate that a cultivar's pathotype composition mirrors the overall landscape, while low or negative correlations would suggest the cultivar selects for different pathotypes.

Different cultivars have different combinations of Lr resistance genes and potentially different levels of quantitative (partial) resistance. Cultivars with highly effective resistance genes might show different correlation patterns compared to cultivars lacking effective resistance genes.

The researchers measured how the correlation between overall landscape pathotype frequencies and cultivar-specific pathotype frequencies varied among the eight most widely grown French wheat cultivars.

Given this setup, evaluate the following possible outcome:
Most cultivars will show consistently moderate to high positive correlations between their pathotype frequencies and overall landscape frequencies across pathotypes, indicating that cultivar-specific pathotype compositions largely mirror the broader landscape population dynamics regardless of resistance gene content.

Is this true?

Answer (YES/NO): NO